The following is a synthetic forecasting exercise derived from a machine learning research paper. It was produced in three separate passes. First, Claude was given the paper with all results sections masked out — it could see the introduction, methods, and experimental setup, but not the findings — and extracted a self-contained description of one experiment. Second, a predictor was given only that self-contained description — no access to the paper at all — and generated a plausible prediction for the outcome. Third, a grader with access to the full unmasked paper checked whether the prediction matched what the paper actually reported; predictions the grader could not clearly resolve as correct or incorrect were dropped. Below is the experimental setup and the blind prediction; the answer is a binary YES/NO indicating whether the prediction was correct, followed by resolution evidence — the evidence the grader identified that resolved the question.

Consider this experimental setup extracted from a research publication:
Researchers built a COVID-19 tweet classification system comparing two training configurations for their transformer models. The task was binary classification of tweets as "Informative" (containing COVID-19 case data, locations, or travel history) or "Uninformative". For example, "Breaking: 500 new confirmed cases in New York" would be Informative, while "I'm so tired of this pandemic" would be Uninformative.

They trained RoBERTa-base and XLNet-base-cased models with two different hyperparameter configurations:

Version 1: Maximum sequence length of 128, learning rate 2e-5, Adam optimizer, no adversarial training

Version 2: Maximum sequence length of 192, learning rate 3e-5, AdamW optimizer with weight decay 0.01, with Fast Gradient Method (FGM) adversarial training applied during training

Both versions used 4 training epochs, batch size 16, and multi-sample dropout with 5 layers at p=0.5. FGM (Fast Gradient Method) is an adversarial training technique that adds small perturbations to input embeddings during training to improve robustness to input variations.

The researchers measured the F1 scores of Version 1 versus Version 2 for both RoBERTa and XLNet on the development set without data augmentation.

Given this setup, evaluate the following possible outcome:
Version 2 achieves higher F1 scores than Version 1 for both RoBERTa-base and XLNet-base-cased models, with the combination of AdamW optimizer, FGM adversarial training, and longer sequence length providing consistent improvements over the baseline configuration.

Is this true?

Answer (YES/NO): NO